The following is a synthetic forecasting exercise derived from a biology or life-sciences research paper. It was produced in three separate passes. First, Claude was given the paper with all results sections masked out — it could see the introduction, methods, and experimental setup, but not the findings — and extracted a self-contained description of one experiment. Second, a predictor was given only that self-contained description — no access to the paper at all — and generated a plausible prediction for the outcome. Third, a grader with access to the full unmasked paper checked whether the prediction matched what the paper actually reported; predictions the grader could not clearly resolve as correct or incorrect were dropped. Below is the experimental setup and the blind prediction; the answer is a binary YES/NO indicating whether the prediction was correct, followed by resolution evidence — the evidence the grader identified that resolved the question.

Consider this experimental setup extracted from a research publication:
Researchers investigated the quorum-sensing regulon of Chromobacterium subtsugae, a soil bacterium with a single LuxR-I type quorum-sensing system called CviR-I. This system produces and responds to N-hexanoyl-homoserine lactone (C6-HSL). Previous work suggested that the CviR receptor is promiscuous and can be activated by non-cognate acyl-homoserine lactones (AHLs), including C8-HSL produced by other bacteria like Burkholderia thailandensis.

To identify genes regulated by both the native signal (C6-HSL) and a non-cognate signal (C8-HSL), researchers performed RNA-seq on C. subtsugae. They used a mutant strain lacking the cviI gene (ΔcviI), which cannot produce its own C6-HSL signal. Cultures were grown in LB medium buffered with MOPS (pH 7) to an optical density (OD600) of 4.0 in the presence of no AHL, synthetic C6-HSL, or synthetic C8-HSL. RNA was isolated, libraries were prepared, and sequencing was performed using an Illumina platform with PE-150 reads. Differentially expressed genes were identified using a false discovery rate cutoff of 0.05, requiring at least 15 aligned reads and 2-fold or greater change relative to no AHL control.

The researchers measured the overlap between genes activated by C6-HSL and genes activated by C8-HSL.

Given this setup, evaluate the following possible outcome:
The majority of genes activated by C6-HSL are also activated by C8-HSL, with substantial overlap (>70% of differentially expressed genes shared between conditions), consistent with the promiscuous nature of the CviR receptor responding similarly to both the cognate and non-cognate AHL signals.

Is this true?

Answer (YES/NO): NO